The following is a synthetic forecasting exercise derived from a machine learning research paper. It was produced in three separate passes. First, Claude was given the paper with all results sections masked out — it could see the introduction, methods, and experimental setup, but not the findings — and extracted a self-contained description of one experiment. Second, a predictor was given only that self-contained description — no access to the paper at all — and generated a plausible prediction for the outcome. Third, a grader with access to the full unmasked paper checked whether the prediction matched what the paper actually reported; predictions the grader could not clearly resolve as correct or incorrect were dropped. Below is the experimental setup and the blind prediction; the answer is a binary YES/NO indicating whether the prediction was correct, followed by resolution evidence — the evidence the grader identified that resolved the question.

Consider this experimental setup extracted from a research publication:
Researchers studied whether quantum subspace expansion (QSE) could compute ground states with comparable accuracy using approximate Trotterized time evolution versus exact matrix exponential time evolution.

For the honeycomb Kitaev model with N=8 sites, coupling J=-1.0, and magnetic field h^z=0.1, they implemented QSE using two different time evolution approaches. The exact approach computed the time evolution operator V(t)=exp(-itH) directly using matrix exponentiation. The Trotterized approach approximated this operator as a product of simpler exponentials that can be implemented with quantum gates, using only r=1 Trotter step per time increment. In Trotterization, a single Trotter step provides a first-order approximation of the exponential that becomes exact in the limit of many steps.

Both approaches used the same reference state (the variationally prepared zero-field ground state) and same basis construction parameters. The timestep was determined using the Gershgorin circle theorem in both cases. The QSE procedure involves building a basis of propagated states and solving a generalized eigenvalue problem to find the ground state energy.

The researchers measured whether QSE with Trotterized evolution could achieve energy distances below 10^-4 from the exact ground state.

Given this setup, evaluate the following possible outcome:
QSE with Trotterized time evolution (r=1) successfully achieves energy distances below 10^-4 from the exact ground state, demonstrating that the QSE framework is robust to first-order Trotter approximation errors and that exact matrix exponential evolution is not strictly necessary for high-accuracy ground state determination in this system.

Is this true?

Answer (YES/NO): YES